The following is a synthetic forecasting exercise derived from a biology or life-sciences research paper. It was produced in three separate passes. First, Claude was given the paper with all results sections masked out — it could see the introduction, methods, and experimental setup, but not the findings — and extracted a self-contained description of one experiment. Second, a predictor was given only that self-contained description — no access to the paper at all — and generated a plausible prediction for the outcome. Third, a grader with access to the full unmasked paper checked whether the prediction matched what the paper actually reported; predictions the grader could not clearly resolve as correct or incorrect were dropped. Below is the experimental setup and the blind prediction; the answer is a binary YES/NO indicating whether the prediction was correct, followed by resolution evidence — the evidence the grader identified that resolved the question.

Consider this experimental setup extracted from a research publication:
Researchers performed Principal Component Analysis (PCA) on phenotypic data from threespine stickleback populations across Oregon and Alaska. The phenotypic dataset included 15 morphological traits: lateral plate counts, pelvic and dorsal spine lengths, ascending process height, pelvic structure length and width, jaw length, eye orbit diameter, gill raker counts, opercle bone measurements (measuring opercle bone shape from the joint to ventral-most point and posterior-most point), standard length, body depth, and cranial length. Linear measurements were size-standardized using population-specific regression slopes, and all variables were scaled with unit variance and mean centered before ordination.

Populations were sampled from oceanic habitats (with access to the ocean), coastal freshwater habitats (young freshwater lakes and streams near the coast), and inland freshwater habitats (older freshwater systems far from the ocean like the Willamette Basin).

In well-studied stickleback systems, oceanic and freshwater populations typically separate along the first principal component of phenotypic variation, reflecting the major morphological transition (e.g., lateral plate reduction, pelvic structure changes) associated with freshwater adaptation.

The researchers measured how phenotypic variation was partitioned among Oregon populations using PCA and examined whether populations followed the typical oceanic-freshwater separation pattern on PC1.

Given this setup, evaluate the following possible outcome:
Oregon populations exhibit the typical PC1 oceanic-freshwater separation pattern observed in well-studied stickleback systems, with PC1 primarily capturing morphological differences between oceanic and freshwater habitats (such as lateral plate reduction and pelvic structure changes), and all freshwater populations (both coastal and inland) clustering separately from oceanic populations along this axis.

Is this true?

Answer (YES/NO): NO